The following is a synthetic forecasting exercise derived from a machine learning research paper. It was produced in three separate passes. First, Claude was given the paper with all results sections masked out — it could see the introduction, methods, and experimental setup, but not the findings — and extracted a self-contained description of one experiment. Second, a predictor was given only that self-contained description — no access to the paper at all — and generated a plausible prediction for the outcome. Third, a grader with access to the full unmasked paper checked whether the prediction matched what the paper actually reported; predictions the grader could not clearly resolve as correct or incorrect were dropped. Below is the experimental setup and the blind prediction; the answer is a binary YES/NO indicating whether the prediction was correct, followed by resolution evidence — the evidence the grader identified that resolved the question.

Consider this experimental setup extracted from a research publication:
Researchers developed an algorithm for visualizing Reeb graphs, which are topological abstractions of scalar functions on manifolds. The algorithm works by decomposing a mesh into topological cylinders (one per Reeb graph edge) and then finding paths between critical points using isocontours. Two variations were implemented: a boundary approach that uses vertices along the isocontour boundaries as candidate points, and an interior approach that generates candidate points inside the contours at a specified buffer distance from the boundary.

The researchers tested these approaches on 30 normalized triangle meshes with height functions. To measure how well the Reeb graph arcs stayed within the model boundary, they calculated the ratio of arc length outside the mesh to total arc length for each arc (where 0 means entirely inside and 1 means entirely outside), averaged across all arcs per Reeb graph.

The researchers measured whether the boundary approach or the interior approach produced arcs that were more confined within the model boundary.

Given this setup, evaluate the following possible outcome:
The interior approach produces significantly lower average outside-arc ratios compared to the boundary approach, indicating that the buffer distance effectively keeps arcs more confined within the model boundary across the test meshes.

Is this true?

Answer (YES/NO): NO